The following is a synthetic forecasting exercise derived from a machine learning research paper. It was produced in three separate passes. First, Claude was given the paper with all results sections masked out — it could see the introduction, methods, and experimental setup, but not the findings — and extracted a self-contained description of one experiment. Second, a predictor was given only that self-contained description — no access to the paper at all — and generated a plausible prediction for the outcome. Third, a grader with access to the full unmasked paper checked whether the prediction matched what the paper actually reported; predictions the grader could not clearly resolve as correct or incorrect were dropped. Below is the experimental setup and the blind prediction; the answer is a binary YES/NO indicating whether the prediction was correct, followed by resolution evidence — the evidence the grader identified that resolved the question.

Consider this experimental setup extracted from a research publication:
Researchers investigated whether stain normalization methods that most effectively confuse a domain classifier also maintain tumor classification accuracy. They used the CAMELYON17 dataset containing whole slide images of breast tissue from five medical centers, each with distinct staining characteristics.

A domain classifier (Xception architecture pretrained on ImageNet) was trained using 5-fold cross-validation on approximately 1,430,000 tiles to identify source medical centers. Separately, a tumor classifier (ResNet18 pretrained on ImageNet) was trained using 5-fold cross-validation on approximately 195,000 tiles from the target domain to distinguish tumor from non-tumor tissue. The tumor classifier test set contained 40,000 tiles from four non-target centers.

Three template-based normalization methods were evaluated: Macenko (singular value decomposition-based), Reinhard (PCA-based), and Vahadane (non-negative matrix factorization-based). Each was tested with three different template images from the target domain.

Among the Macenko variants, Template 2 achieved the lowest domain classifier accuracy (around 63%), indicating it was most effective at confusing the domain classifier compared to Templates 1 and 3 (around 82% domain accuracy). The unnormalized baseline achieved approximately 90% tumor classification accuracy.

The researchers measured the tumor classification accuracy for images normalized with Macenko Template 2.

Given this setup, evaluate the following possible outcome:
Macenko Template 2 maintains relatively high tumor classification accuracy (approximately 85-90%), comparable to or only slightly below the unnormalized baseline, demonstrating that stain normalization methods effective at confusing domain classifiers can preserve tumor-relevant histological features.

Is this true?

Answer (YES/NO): NO